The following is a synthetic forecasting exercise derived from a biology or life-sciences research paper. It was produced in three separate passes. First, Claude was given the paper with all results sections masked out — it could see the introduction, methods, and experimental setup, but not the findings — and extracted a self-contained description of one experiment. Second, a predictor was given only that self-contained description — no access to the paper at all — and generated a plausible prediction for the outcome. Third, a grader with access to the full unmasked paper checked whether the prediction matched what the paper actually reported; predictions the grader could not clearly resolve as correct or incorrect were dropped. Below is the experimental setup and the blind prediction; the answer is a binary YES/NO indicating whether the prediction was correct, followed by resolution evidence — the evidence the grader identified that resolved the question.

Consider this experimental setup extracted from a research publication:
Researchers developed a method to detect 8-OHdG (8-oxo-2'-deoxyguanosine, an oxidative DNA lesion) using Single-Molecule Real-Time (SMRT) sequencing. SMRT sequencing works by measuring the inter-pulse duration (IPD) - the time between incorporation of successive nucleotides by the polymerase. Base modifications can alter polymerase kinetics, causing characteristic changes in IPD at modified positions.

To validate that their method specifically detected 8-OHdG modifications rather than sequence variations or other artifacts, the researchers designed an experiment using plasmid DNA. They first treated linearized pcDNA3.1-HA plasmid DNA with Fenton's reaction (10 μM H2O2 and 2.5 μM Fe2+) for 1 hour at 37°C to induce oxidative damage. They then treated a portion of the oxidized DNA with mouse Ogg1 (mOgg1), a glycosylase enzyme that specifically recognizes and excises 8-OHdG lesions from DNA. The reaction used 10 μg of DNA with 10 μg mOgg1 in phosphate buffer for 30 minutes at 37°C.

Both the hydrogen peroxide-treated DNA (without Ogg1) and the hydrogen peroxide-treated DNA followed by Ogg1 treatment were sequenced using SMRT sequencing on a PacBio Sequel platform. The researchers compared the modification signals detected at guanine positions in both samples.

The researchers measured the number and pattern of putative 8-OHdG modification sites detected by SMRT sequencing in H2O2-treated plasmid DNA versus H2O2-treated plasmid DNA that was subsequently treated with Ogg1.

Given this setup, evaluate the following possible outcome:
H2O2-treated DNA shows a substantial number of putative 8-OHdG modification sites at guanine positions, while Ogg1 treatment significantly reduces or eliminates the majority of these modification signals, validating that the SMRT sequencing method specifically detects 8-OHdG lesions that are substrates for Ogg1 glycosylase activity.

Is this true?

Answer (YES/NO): YES